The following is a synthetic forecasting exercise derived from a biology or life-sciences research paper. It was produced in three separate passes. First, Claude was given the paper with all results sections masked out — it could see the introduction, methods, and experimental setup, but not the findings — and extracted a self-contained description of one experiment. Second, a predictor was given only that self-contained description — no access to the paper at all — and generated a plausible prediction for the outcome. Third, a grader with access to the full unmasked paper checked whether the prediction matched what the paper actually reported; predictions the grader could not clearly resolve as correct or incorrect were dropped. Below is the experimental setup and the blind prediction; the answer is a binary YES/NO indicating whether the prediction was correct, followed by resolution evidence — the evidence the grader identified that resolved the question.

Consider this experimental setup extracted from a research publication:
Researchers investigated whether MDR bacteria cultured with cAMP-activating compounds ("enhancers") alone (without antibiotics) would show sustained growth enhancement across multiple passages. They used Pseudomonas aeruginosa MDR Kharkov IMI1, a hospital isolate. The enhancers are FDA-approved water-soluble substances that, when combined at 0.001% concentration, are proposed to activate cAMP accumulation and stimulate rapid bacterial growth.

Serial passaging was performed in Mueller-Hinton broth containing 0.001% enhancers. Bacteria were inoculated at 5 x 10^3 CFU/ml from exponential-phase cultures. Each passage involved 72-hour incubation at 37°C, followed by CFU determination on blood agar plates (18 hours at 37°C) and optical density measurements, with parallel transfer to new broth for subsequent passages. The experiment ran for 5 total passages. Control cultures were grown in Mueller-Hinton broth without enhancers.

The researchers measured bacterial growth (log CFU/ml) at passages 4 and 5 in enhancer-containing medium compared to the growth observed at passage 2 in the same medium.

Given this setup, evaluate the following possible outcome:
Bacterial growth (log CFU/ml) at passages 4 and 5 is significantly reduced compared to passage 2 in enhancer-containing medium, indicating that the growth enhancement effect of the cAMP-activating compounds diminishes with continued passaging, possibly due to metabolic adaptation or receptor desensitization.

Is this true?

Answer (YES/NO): YES